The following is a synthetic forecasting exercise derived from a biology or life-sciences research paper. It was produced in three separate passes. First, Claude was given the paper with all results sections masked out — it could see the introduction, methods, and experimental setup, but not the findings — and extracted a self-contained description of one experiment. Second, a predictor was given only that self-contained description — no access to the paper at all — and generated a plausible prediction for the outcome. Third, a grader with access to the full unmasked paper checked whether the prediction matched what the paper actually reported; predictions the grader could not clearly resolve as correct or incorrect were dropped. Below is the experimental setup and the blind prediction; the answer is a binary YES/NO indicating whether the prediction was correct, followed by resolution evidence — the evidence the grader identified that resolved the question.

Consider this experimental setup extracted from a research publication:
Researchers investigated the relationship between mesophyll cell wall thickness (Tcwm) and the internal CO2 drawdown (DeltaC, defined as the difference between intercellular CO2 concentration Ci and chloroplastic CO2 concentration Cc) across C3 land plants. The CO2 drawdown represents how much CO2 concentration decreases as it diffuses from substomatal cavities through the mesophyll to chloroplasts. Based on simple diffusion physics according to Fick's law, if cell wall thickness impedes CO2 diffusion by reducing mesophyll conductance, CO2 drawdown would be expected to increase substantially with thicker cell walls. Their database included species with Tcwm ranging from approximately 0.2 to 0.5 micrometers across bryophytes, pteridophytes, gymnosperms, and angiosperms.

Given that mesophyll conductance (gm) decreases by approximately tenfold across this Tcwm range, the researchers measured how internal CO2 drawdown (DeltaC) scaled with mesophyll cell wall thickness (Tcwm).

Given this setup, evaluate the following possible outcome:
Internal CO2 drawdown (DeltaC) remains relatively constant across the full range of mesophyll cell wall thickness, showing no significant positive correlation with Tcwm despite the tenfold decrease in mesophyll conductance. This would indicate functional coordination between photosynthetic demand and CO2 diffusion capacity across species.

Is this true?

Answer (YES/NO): NO